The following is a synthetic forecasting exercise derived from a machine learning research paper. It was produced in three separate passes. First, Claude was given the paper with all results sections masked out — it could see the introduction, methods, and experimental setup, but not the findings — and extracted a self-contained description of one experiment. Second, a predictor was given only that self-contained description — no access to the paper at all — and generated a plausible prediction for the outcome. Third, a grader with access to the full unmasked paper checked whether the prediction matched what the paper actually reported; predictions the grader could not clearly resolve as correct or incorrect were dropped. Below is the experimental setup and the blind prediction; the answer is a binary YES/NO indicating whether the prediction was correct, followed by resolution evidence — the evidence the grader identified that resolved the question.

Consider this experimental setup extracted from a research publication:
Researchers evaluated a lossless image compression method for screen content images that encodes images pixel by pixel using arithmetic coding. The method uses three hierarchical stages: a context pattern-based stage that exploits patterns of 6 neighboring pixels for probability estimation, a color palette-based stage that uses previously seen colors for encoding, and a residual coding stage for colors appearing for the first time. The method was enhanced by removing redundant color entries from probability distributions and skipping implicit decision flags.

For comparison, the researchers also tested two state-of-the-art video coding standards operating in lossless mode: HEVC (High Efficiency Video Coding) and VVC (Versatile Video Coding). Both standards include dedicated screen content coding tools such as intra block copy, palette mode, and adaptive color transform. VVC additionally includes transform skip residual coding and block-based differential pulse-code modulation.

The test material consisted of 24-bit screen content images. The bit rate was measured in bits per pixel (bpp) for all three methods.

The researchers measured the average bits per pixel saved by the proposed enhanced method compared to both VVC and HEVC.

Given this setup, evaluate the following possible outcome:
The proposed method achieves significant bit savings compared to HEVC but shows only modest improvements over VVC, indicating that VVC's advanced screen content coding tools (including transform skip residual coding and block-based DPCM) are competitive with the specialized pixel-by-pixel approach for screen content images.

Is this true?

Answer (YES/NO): NO